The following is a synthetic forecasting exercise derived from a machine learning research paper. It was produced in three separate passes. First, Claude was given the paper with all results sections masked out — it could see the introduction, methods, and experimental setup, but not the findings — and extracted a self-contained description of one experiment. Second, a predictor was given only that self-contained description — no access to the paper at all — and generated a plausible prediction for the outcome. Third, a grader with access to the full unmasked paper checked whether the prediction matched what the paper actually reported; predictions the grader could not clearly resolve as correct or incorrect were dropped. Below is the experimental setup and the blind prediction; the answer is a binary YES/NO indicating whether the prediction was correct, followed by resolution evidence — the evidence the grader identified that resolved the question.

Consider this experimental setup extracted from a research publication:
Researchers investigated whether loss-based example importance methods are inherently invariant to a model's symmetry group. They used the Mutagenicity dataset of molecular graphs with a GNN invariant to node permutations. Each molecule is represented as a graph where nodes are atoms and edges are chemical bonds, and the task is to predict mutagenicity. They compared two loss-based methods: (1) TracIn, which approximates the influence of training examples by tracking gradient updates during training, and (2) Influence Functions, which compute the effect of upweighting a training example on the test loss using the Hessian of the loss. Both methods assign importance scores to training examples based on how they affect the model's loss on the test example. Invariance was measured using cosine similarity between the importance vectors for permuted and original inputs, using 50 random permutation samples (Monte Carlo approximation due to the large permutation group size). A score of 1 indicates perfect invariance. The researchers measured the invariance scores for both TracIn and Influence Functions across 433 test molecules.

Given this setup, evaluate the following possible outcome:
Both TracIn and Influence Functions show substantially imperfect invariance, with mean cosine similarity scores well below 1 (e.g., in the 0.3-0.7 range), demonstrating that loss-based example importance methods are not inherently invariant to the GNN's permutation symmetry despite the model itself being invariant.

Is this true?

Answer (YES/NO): NO